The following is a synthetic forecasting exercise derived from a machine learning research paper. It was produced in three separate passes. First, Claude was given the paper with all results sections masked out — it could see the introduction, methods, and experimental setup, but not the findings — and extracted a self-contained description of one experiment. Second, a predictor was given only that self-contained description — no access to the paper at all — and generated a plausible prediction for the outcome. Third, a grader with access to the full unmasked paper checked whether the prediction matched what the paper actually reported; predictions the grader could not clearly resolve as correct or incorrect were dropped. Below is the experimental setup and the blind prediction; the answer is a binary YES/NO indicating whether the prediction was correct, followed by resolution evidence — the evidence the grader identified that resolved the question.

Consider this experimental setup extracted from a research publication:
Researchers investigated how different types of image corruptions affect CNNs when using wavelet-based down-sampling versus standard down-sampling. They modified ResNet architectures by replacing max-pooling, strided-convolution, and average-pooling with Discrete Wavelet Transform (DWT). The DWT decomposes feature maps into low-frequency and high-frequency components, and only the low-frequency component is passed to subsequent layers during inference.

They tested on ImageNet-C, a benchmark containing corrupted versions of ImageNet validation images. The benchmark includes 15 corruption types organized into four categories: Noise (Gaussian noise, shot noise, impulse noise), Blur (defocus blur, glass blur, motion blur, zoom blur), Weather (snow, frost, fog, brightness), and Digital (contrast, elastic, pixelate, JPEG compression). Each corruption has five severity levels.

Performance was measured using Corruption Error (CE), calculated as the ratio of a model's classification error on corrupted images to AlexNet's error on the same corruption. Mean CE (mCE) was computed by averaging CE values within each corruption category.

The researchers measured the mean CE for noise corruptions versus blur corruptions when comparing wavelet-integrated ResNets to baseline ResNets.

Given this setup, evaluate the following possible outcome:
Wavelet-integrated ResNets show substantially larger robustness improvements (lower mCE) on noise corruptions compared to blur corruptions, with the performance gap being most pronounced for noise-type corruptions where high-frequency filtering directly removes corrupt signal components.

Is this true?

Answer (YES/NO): YES